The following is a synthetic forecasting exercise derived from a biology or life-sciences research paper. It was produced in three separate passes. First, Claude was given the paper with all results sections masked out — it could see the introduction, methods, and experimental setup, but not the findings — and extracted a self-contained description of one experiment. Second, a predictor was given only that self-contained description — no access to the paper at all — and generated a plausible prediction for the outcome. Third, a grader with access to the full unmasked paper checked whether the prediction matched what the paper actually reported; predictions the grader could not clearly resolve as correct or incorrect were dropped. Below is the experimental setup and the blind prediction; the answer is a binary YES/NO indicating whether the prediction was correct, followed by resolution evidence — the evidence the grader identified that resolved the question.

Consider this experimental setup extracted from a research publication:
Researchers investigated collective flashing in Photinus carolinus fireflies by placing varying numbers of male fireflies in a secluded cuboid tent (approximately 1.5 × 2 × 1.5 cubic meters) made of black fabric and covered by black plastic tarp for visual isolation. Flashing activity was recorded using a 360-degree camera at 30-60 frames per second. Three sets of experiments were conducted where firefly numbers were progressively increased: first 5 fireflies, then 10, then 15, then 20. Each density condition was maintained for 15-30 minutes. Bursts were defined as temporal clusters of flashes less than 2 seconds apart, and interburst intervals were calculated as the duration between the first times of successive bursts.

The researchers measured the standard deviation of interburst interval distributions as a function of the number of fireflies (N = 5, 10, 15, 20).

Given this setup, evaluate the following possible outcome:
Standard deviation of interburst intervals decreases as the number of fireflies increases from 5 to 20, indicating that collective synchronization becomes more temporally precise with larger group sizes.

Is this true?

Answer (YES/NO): YES